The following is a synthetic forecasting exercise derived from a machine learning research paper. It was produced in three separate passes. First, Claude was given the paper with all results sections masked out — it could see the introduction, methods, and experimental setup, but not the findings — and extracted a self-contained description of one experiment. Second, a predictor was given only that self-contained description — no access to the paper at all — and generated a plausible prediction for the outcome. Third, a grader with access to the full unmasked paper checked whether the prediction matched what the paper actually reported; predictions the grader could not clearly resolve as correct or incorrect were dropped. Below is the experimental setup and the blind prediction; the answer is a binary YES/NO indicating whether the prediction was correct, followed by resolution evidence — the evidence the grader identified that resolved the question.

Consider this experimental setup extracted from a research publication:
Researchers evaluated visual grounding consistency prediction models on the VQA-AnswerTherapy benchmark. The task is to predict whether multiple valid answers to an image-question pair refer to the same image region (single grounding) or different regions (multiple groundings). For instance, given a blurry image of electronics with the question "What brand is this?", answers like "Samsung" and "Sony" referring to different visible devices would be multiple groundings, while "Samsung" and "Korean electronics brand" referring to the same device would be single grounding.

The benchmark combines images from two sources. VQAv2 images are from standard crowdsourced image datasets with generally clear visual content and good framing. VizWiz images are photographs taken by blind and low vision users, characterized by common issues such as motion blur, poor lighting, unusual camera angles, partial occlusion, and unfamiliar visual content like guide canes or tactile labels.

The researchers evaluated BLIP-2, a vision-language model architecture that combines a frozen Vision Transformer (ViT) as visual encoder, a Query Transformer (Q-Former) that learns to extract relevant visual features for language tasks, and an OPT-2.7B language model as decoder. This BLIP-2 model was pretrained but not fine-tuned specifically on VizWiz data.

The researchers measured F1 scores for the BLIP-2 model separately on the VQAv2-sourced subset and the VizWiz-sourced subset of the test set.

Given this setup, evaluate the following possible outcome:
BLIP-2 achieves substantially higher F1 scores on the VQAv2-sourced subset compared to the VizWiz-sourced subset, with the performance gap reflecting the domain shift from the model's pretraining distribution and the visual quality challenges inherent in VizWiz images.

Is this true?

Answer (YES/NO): YES